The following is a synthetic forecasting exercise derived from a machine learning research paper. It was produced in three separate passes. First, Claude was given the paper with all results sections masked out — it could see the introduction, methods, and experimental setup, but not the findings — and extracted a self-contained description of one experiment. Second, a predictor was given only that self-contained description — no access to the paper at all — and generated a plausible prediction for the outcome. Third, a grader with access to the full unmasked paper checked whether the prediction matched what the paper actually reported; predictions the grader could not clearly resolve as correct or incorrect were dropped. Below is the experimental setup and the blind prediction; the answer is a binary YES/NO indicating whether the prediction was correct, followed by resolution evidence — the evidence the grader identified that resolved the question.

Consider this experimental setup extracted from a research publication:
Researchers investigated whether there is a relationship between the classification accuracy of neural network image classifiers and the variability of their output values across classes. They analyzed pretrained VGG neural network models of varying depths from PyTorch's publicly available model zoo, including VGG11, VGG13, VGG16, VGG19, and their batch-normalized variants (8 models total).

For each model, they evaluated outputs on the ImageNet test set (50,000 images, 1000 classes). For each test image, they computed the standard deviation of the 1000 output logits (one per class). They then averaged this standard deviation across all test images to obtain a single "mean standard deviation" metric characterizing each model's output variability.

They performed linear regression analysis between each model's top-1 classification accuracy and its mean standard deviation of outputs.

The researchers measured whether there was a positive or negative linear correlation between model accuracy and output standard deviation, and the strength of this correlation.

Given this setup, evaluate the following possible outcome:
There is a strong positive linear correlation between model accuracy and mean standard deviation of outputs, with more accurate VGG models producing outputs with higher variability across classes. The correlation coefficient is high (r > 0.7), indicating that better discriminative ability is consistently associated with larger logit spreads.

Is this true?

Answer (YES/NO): NO